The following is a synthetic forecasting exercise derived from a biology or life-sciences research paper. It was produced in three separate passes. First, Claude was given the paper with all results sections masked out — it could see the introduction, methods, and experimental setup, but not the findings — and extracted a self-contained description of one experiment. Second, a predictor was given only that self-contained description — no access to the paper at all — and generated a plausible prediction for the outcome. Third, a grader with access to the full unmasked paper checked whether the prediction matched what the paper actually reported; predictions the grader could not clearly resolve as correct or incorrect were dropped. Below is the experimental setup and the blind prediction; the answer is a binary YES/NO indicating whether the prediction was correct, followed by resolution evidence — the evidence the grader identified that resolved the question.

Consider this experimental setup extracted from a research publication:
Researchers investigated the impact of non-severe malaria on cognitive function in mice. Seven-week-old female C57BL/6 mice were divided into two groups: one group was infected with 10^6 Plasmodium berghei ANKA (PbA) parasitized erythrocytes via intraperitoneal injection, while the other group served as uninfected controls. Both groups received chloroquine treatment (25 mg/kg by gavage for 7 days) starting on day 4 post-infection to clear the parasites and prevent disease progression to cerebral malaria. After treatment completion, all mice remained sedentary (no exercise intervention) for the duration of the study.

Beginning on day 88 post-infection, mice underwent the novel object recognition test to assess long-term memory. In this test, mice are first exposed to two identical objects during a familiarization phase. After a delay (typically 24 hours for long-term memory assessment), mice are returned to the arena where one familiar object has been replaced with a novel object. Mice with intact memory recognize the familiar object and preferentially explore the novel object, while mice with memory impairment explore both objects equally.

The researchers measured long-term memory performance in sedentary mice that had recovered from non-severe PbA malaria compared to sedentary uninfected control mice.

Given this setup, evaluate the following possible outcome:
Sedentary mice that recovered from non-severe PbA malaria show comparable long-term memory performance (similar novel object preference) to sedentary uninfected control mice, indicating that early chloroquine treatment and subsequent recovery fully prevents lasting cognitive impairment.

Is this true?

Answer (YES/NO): NO